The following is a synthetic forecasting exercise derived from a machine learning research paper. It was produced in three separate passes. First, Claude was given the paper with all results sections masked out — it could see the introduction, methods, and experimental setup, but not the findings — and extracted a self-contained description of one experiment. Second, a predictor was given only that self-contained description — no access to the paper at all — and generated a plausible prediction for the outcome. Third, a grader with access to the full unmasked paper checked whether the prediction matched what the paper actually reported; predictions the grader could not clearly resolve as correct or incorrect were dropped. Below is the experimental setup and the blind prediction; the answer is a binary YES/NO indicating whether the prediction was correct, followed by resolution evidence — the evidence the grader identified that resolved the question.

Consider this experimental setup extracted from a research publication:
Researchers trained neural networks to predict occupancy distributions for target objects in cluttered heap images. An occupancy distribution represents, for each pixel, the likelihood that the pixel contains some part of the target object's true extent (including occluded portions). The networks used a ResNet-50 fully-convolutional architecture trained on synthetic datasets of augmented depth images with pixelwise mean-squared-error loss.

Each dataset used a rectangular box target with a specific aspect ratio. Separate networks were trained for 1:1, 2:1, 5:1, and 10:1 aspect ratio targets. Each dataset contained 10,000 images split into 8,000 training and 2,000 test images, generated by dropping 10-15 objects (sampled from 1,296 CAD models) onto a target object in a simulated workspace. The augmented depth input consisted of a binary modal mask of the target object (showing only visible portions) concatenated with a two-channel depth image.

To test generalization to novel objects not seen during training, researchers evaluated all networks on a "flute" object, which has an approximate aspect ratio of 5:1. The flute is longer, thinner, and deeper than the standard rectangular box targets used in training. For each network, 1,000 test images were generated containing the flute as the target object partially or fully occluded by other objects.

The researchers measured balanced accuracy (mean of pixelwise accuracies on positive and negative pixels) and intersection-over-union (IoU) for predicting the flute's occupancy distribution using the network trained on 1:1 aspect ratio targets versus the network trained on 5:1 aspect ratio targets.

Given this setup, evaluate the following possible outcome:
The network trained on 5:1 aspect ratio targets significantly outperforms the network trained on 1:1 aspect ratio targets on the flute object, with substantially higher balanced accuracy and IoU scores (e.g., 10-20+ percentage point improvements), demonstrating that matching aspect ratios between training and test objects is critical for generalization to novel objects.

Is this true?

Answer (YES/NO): YES